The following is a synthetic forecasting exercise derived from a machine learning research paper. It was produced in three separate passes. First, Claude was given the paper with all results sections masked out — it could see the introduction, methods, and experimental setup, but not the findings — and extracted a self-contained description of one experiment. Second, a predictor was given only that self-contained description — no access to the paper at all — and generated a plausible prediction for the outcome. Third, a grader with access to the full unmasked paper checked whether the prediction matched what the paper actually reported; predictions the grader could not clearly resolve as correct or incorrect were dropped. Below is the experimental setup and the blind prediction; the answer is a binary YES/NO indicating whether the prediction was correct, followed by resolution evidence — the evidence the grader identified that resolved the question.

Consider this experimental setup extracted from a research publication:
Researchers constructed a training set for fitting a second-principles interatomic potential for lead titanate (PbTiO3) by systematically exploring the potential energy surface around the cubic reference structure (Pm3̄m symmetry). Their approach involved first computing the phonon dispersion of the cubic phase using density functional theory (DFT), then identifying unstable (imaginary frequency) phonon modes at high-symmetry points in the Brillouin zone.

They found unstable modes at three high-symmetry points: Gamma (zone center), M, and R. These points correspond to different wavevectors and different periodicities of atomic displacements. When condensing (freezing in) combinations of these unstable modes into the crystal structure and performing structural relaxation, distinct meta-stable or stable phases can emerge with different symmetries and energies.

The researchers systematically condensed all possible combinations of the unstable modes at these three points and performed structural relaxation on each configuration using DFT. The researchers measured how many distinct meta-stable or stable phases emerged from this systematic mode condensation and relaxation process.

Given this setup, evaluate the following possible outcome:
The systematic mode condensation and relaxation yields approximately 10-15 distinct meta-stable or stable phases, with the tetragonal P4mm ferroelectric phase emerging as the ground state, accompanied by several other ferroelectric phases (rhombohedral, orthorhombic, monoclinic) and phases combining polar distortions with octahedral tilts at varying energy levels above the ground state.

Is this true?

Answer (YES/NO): NO